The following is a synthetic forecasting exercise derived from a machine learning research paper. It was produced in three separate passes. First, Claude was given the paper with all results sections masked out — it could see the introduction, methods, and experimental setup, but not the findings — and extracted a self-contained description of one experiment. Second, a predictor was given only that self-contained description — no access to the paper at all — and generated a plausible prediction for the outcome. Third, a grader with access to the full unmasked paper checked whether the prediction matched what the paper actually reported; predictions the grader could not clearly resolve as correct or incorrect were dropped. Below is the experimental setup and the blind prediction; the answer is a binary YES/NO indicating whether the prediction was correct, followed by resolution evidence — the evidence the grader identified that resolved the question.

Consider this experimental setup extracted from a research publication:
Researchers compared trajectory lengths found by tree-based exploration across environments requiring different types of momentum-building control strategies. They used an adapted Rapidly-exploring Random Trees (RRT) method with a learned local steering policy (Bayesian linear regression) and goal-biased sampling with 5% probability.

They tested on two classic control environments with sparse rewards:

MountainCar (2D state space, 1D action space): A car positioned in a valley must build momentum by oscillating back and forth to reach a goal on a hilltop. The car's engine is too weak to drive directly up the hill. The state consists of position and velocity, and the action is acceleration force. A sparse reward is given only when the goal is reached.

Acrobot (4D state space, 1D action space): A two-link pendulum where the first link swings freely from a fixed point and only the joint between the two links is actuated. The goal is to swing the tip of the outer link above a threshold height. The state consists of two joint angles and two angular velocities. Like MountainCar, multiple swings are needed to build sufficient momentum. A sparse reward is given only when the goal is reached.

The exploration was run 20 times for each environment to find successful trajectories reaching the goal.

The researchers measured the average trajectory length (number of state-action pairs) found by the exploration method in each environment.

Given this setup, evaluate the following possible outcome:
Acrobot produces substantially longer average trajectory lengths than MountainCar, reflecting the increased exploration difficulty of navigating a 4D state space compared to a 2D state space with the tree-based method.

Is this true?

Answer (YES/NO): YES